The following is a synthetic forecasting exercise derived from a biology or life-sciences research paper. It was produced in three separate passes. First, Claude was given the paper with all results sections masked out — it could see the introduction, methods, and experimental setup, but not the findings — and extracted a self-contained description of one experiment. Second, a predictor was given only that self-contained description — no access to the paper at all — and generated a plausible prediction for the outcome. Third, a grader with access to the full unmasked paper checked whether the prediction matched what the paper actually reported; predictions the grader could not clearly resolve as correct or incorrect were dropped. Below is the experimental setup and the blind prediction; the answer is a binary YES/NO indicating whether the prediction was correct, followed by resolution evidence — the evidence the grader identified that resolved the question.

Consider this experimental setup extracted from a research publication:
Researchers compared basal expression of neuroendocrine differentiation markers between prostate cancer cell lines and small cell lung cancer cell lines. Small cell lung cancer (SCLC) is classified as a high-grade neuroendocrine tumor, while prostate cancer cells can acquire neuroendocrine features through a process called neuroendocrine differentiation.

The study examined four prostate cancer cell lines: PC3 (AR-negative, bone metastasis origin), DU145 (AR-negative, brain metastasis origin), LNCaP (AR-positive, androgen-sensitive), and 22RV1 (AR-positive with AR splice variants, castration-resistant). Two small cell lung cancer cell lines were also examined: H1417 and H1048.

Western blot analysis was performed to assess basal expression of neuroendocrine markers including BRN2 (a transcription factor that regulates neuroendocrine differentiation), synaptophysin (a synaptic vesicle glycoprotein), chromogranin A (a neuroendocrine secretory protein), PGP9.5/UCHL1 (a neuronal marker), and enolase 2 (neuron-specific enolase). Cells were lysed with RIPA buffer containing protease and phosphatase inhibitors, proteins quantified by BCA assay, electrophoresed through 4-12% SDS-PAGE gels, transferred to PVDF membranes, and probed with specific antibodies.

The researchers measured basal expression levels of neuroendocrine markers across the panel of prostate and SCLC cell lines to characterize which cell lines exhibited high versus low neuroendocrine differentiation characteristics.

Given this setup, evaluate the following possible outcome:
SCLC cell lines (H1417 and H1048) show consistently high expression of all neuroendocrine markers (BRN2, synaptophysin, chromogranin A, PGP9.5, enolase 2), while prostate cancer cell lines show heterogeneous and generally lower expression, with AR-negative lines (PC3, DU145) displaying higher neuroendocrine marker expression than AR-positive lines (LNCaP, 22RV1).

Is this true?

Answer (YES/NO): NO